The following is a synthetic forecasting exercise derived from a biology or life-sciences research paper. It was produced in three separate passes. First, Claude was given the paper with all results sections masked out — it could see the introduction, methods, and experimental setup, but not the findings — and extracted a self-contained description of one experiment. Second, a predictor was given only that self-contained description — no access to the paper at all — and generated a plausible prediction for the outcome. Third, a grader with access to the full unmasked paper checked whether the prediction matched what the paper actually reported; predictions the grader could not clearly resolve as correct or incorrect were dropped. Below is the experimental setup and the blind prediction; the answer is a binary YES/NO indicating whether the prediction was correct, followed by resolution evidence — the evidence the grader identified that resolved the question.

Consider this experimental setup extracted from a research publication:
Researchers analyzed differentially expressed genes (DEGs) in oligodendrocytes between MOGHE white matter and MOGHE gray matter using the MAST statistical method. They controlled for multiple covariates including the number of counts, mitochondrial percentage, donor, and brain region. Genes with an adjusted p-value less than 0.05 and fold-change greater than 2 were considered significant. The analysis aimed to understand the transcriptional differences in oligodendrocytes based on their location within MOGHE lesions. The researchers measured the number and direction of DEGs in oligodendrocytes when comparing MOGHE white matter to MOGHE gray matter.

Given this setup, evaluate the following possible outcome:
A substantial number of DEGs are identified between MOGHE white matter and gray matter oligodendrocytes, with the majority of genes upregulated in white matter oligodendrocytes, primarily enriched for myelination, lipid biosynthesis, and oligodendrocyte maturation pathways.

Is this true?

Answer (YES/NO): NO